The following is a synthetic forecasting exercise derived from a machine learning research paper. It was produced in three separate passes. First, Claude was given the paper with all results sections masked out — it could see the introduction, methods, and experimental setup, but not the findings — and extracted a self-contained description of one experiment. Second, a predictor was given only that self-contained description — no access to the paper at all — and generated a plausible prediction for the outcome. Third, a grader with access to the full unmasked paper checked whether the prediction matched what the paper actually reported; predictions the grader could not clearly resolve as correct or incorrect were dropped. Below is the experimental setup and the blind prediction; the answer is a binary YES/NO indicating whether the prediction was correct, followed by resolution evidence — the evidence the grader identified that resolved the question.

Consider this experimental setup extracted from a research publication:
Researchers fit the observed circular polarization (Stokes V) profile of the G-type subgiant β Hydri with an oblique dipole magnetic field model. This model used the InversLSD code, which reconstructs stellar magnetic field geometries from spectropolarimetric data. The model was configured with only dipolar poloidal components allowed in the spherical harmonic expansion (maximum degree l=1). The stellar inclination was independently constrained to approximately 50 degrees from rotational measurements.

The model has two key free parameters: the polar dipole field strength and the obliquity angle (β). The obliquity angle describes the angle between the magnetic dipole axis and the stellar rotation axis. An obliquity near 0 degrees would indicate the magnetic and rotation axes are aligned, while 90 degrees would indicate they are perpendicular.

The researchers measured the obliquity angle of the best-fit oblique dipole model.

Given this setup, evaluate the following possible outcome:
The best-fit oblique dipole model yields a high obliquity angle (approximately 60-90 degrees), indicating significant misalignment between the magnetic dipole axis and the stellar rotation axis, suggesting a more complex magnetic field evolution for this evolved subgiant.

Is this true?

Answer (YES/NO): YES